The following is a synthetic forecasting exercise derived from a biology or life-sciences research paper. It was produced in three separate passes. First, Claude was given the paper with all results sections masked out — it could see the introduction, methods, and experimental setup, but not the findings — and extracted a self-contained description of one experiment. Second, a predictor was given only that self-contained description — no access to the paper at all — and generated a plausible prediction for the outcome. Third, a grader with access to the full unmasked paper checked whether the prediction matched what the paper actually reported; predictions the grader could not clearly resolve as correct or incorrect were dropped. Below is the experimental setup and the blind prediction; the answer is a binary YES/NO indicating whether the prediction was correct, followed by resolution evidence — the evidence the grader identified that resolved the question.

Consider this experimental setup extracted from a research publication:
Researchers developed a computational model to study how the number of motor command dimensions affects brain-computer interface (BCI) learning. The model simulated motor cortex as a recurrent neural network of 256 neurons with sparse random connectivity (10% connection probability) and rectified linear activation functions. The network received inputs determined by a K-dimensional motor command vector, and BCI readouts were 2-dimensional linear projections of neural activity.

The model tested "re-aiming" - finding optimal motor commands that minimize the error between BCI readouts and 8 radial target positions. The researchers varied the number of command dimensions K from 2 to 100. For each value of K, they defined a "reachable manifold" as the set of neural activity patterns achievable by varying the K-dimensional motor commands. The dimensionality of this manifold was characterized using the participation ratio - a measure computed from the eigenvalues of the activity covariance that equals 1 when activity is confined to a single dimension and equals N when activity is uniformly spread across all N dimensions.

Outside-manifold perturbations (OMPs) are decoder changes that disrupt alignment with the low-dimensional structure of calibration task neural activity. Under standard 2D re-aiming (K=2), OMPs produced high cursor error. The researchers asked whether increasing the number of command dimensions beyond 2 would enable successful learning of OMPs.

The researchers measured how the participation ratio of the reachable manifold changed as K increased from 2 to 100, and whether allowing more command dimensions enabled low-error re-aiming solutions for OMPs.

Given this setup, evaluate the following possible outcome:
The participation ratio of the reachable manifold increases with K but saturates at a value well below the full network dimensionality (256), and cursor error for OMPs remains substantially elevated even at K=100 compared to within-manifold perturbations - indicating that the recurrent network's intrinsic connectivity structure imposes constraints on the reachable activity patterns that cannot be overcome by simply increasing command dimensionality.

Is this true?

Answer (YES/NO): NO